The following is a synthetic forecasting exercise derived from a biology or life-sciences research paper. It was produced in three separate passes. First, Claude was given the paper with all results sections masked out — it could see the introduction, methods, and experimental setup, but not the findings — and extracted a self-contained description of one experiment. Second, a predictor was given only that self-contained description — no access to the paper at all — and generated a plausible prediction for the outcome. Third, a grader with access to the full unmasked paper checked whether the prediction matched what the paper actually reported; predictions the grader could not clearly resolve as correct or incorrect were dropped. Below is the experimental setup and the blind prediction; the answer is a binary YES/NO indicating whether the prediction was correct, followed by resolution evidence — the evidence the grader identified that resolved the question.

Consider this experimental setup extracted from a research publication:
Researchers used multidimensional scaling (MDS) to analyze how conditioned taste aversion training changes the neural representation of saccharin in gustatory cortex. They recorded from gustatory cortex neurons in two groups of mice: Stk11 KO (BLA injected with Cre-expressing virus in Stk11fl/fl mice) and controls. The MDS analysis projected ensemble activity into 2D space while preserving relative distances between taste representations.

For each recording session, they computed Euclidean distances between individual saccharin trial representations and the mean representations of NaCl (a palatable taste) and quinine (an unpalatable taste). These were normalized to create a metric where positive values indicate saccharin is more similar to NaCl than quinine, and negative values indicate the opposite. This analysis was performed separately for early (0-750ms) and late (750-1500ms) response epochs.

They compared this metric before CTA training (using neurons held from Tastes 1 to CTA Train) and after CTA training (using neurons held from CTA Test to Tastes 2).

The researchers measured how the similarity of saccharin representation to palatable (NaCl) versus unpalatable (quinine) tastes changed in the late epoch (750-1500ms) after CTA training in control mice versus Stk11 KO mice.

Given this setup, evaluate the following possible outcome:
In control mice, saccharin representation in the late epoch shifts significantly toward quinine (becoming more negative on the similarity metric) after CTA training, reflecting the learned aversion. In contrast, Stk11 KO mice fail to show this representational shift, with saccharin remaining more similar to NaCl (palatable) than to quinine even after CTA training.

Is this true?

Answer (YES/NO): NO